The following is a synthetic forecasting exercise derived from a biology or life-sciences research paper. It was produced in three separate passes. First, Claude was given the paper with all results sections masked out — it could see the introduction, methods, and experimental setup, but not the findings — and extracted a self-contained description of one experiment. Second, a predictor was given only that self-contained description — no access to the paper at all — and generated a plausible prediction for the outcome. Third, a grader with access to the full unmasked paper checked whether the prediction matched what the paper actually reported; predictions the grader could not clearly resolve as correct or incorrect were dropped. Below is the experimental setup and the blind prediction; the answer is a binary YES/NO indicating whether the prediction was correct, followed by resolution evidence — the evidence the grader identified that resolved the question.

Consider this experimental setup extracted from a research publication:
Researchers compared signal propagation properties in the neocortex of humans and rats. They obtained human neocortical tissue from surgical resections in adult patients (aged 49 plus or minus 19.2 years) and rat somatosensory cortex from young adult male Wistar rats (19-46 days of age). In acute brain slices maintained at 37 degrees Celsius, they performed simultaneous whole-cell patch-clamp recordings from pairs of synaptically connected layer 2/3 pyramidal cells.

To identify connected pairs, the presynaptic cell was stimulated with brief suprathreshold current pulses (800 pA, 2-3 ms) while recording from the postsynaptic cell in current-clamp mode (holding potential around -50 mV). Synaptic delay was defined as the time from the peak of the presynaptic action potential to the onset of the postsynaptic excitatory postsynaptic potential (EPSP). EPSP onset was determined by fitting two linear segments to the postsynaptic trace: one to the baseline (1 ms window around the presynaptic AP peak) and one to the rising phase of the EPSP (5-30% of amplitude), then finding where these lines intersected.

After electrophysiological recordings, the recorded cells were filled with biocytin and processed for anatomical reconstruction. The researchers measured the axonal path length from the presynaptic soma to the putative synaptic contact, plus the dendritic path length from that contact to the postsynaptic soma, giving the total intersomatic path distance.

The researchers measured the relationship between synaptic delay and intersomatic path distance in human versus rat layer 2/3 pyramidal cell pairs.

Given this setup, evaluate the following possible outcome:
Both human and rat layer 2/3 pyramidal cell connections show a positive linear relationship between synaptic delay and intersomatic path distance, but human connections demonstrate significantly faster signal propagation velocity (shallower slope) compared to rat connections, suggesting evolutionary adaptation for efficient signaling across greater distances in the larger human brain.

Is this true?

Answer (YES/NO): NO